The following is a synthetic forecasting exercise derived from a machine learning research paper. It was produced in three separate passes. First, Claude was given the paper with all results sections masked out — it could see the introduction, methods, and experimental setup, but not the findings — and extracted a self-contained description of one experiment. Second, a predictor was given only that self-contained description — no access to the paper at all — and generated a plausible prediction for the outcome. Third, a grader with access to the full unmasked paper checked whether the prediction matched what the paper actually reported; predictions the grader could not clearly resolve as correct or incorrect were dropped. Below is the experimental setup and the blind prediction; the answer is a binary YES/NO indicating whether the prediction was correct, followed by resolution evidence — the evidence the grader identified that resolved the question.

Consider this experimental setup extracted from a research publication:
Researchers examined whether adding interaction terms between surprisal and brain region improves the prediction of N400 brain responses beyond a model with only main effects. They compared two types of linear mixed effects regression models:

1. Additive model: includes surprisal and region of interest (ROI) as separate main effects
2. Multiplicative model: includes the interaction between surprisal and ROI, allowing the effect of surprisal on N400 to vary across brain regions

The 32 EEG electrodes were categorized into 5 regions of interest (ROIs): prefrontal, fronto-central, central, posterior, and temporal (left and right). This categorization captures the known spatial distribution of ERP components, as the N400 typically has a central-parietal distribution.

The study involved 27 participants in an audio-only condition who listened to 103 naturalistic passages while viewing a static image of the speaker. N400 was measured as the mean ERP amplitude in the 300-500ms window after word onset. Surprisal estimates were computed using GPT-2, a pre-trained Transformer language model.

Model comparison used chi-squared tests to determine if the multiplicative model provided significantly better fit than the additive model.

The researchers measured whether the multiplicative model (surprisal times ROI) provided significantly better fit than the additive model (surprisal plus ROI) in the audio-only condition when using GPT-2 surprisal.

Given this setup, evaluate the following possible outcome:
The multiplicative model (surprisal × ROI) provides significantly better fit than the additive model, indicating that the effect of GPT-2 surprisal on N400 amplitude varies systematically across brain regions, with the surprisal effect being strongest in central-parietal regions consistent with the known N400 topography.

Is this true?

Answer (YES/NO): NO